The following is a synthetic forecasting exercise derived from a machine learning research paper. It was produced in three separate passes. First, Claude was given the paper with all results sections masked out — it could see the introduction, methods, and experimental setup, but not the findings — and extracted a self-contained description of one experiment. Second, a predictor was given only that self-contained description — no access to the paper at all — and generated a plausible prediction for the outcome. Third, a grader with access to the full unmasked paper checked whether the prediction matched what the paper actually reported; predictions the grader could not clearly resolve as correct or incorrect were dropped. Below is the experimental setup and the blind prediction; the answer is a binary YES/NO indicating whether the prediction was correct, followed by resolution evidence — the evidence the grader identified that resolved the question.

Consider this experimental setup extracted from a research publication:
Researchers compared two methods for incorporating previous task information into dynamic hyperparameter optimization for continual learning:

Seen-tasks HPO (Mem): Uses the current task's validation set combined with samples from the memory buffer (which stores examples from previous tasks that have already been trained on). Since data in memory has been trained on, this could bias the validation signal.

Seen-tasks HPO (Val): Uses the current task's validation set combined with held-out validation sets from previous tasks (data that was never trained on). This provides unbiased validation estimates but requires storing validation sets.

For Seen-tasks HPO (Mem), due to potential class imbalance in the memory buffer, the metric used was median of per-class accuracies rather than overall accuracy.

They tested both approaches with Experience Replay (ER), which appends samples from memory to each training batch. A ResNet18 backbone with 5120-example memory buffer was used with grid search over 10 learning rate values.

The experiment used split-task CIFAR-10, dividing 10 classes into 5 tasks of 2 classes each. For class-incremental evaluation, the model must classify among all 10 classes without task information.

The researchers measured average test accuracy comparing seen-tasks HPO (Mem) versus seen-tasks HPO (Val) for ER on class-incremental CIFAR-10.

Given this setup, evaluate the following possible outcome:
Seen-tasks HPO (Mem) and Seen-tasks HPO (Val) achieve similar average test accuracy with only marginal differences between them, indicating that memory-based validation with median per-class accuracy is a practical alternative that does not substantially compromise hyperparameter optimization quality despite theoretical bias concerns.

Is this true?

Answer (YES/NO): NO